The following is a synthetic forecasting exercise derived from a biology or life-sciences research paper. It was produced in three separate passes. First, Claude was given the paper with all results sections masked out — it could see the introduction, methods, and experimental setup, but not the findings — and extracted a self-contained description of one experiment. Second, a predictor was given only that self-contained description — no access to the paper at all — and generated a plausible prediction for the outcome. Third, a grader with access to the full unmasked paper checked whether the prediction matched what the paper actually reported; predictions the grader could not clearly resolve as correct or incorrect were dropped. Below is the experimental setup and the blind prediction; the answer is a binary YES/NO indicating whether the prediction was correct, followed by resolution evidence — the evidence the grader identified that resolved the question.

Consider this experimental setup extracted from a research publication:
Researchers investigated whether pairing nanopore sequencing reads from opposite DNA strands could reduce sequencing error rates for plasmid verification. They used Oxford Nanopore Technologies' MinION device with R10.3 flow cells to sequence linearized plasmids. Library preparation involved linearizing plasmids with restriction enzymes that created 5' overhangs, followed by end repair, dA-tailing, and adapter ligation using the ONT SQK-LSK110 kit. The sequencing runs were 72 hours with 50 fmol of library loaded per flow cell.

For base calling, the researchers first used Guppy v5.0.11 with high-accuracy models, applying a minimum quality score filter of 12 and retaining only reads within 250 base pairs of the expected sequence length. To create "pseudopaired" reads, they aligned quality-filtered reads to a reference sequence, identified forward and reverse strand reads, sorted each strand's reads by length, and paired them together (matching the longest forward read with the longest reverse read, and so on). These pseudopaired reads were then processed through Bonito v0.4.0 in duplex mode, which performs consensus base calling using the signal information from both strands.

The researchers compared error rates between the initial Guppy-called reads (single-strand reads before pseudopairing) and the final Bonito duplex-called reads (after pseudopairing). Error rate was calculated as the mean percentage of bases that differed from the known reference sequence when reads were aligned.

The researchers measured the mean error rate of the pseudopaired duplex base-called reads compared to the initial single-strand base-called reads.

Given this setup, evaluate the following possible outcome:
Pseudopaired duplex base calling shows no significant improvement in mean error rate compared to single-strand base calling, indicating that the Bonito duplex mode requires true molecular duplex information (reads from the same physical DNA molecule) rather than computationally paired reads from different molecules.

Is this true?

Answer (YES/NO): NO